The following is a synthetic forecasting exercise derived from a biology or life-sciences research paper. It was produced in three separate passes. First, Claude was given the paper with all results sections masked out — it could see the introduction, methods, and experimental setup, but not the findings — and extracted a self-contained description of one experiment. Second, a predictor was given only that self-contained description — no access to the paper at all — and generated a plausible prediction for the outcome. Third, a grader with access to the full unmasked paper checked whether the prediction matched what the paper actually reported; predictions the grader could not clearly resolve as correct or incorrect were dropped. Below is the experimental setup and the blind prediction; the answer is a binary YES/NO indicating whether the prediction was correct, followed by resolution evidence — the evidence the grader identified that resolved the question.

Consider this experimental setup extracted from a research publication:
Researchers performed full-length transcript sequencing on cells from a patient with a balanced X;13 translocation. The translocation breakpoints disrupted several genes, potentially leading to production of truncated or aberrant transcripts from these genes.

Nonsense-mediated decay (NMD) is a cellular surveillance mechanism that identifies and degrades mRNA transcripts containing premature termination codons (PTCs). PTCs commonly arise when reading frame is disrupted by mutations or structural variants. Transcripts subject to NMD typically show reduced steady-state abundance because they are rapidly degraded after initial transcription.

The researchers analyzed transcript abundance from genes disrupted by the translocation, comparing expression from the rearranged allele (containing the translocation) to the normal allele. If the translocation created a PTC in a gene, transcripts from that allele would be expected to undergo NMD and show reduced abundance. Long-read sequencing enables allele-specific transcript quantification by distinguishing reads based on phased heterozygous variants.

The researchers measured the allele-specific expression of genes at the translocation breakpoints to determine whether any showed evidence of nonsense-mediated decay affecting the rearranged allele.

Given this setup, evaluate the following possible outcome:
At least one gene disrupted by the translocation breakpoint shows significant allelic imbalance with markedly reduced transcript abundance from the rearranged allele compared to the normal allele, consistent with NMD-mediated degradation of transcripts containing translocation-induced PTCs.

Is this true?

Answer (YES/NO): YES